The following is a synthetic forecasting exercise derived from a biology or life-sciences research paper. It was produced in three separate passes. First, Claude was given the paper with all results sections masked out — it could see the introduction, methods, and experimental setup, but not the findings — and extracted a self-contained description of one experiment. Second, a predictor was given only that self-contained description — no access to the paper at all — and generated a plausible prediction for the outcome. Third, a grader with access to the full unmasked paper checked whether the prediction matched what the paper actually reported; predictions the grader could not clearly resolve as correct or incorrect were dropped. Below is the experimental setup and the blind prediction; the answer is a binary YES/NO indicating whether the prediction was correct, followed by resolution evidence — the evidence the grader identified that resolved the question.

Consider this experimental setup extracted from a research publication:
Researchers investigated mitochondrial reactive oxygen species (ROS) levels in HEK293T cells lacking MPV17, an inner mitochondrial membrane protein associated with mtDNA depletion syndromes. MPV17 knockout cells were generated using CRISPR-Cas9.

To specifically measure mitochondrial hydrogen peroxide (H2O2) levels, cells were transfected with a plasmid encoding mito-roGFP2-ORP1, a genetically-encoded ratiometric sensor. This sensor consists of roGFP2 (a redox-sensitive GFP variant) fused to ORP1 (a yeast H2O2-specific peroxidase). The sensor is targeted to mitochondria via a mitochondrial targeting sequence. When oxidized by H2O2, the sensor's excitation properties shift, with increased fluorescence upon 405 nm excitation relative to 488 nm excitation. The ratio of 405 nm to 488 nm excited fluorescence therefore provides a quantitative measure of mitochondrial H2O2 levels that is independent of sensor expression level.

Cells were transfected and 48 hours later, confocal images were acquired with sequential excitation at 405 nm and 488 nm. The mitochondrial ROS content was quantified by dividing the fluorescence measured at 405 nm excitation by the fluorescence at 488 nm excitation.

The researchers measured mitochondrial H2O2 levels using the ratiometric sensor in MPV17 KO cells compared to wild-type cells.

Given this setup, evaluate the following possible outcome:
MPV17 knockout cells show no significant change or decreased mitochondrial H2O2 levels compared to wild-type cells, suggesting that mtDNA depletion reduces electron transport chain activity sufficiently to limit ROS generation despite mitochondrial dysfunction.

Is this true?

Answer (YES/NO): NO